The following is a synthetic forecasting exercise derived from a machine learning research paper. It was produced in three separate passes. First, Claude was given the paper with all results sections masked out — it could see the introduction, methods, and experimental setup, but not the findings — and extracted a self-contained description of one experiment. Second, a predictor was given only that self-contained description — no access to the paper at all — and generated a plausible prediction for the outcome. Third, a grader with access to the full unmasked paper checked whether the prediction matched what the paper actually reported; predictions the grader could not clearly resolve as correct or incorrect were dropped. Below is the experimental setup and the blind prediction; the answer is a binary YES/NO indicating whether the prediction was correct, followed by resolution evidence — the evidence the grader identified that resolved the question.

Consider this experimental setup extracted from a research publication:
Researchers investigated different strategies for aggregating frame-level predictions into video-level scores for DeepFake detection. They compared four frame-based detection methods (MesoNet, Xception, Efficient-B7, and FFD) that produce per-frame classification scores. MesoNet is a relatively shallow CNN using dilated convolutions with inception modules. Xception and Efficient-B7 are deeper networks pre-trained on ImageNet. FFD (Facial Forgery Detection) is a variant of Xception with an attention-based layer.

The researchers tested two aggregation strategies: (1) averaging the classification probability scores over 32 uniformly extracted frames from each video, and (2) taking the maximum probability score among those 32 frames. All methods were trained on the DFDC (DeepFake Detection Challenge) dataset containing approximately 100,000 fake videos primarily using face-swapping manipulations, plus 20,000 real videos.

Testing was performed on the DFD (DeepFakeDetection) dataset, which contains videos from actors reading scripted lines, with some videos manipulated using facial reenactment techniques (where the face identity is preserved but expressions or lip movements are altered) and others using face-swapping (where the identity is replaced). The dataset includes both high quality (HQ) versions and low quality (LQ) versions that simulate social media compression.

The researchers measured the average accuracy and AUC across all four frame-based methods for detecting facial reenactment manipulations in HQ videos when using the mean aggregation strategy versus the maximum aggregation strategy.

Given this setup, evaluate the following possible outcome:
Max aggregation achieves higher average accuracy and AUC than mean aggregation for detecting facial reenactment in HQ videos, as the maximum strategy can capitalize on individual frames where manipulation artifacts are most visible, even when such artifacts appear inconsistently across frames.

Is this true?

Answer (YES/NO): NO